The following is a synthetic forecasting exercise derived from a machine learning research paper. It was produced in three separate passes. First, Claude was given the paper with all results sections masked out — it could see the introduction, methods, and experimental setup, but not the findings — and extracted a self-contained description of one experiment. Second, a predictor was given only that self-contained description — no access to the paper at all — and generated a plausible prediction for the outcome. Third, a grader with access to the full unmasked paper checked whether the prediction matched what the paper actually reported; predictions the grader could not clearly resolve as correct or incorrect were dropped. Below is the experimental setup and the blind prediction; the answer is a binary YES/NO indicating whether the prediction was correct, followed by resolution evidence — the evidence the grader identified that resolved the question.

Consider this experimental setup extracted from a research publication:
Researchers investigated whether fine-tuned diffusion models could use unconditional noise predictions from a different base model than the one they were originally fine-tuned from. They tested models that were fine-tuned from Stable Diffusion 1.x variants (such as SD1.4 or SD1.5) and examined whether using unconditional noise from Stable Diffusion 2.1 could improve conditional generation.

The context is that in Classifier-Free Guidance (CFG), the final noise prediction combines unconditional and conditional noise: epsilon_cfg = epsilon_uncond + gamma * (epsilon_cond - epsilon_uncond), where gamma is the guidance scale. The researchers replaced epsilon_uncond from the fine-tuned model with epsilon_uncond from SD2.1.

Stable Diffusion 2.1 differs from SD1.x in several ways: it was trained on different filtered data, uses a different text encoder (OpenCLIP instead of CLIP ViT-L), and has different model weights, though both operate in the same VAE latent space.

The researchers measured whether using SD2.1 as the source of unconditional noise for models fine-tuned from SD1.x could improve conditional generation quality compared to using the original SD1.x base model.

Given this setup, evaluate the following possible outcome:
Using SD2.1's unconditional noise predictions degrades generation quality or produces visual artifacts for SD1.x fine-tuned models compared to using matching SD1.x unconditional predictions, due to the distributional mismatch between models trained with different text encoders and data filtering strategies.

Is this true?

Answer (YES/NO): NO